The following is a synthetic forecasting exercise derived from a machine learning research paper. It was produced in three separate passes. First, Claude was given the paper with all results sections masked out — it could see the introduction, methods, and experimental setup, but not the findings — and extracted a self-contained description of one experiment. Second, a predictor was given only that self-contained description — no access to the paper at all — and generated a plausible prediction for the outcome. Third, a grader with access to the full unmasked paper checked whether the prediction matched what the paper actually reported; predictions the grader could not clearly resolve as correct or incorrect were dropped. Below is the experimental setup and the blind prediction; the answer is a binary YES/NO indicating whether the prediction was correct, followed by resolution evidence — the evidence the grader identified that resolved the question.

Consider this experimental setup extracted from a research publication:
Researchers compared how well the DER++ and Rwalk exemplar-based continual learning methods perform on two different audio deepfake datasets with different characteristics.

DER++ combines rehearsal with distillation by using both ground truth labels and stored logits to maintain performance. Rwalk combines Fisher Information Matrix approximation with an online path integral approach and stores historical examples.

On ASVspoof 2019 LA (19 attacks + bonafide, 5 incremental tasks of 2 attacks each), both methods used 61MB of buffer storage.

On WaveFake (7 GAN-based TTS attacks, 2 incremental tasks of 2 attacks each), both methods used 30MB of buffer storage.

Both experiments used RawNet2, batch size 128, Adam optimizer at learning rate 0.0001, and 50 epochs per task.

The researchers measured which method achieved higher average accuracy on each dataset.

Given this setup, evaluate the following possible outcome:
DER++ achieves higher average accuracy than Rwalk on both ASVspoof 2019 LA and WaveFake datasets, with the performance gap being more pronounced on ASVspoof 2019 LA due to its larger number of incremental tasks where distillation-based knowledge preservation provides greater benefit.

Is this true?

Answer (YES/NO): NO